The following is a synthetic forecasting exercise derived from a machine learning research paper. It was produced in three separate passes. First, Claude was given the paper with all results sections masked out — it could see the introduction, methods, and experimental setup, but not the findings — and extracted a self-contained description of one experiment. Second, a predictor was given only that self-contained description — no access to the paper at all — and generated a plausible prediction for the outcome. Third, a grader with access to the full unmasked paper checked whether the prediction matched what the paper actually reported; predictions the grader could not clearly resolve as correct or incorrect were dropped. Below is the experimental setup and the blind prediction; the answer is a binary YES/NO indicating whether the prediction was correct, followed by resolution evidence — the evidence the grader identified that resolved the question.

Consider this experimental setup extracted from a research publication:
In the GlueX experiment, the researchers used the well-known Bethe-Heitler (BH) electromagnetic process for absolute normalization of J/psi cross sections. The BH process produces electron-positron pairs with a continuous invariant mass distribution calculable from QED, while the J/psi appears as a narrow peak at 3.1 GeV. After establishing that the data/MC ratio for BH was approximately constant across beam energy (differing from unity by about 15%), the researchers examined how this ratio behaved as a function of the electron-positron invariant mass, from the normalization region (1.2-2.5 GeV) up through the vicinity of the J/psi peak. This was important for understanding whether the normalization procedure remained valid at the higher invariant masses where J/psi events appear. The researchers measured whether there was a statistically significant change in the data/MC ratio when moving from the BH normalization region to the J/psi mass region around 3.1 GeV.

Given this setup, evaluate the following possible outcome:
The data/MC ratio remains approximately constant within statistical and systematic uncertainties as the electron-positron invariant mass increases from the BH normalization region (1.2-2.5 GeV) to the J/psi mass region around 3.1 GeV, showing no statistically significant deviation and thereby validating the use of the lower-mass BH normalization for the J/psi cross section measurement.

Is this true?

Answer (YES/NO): YES